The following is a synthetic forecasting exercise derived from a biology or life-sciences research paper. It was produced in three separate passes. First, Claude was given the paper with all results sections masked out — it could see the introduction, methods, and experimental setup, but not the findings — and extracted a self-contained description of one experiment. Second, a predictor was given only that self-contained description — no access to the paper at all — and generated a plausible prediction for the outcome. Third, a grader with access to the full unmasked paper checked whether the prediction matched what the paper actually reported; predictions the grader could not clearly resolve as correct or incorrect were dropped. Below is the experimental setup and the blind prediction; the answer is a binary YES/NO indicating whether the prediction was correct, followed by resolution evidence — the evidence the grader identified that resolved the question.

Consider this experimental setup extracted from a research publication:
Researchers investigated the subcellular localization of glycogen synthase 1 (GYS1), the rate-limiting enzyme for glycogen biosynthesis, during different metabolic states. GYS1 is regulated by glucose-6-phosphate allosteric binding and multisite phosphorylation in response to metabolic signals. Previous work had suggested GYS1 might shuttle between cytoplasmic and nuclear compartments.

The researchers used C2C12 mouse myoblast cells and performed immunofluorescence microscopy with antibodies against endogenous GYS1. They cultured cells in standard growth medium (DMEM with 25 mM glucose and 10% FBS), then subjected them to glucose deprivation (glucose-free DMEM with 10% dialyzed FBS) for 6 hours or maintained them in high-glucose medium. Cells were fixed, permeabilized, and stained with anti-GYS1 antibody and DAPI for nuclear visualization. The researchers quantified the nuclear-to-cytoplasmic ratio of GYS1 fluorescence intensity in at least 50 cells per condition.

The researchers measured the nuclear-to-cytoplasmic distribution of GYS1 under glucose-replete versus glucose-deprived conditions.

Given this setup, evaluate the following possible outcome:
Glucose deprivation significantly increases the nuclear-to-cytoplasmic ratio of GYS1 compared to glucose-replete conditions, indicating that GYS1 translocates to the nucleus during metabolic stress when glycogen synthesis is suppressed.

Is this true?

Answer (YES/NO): YES